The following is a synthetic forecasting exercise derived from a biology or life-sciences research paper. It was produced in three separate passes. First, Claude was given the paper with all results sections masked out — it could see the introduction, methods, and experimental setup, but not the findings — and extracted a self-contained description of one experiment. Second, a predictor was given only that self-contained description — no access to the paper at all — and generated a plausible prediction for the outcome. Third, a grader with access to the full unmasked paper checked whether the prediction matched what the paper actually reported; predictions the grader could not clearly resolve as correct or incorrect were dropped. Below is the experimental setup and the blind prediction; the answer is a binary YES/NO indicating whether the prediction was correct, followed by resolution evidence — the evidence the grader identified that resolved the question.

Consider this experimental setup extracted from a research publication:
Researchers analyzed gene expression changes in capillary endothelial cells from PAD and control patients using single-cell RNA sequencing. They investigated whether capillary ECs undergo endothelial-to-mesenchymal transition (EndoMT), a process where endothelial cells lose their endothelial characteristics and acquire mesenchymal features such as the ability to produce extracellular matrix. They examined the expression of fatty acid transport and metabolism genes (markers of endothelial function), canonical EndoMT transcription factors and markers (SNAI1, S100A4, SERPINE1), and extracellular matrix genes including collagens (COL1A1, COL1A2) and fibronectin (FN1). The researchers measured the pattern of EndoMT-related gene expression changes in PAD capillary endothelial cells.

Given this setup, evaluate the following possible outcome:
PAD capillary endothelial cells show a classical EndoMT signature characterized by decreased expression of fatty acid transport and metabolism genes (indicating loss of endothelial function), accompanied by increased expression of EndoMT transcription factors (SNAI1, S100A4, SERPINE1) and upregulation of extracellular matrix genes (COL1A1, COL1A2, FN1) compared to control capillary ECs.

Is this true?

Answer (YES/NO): NO